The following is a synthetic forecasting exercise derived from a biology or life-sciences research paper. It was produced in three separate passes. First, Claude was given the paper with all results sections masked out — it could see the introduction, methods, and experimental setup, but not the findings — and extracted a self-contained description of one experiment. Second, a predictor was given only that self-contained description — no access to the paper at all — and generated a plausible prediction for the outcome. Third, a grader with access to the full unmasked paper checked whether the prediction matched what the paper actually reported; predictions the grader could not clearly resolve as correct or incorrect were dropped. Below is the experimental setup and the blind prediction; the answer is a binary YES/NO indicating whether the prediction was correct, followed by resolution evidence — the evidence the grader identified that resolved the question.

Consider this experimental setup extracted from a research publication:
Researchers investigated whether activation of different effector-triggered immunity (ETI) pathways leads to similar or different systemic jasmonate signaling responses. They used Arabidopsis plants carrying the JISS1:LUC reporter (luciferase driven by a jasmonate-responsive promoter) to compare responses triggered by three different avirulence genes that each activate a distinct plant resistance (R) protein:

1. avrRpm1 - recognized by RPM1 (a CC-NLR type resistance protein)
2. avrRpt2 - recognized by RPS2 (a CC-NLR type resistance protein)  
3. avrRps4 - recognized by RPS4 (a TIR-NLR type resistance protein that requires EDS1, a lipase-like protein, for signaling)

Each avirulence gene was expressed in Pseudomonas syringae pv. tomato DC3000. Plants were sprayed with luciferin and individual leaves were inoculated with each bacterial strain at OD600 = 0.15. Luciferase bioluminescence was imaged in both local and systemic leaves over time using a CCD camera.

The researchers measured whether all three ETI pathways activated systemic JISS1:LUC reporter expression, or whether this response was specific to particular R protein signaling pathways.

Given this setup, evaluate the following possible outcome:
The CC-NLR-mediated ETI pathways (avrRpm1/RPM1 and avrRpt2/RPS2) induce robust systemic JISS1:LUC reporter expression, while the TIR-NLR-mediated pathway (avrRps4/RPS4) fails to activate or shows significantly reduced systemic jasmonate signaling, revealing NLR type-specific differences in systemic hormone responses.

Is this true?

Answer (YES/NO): NO